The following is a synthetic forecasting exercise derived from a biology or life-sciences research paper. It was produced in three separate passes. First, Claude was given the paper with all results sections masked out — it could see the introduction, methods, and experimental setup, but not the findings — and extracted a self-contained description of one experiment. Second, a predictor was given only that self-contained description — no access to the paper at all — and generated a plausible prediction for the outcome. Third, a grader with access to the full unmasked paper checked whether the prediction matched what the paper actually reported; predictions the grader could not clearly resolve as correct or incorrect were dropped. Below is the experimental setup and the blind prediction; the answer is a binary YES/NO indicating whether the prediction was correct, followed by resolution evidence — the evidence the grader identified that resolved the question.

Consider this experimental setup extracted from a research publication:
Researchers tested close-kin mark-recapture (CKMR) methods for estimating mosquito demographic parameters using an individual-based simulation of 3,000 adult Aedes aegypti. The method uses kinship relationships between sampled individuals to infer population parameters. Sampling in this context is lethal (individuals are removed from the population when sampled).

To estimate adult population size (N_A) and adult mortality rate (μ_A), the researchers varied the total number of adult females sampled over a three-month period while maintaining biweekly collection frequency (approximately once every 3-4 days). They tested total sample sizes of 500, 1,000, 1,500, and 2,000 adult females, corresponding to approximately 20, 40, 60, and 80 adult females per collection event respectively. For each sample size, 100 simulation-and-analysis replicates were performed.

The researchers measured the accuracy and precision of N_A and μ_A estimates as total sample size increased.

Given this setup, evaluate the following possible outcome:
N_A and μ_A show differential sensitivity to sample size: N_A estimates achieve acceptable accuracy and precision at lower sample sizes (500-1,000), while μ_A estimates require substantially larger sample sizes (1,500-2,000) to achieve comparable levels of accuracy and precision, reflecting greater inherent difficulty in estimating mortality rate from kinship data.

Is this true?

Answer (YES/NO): NO